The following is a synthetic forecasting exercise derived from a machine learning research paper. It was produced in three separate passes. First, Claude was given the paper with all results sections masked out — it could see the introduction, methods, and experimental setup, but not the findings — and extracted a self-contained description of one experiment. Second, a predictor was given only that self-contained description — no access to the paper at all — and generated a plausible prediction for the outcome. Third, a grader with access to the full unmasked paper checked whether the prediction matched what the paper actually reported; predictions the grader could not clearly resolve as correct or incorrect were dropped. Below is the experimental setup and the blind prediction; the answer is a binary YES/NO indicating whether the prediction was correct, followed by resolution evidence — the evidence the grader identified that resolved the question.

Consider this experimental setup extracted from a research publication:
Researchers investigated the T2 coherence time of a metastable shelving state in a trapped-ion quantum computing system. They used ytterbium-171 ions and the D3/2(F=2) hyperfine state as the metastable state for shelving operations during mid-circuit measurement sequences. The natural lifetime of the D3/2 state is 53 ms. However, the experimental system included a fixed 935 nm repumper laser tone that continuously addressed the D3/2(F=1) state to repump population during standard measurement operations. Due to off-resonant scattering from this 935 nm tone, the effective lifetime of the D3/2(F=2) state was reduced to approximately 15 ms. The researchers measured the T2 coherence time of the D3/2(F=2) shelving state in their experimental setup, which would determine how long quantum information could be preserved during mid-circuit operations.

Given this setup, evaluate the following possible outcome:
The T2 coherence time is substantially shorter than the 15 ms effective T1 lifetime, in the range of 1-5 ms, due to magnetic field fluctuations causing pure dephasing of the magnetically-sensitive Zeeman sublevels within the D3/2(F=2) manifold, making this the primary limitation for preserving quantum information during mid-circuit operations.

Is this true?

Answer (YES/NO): NO